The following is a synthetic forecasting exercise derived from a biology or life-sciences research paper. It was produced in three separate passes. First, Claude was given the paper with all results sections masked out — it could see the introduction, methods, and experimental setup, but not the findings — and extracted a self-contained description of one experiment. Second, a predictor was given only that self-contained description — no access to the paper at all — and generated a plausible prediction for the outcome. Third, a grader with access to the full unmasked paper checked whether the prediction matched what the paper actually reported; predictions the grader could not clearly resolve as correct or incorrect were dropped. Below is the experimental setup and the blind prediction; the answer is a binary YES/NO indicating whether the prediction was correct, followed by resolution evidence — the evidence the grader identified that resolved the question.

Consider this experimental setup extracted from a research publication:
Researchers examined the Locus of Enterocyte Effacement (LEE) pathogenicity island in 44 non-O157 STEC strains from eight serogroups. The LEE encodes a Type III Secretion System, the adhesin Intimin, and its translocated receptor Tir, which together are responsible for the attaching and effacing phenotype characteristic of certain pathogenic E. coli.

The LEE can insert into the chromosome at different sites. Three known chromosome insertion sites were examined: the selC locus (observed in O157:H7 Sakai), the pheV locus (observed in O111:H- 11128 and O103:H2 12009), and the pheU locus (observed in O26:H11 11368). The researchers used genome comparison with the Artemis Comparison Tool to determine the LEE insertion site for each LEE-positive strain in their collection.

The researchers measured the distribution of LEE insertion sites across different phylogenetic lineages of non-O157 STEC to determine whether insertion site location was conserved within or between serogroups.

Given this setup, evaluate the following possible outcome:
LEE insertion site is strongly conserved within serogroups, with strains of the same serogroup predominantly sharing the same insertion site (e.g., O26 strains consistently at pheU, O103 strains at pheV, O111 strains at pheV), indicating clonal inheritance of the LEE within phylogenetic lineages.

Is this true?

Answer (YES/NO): NO